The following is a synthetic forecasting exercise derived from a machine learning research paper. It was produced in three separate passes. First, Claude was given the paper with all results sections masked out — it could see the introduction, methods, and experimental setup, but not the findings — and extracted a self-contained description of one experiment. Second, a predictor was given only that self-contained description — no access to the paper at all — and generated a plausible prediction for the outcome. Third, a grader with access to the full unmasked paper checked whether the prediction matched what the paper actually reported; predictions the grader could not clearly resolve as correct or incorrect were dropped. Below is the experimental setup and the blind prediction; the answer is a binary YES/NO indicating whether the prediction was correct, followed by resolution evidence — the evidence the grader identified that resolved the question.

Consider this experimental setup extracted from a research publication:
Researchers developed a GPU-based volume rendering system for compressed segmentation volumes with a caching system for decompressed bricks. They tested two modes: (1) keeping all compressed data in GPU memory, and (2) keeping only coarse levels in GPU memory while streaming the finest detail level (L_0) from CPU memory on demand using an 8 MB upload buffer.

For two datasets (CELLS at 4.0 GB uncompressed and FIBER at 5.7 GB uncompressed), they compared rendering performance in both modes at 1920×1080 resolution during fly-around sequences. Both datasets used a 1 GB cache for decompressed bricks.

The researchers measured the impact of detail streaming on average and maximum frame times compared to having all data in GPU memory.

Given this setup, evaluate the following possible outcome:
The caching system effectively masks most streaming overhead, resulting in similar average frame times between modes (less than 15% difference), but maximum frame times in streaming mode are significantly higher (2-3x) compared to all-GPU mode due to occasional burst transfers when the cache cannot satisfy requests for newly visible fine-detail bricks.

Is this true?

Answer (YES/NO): NO